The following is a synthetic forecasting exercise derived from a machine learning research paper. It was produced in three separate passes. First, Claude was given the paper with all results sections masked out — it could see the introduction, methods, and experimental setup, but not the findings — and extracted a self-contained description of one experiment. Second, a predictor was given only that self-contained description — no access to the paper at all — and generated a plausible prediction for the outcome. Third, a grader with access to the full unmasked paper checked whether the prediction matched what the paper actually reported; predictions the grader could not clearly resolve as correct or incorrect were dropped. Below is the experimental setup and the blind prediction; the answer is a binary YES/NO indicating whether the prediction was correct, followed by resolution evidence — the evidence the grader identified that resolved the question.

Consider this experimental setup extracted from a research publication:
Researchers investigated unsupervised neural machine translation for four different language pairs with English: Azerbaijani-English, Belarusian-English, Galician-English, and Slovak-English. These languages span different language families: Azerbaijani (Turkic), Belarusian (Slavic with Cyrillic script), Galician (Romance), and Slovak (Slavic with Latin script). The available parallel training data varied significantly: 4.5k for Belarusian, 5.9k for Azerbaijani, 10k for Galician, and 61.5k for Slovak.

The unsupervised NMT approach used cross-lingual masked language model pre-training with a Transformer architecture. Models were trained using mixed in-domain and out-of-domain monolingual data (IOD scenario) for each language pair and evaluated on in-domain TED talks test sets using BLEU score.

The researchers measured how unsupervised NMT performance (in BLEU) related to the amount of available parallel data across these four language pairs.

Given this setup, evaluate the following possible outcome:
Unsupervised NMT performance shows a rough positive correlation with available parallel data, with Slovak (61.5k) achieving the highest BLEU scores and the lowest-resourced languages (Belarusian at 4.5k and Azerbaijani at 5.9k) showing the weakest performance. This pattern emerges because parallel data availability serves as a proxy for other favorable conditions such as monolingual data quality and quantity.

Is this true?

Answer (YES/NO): NO